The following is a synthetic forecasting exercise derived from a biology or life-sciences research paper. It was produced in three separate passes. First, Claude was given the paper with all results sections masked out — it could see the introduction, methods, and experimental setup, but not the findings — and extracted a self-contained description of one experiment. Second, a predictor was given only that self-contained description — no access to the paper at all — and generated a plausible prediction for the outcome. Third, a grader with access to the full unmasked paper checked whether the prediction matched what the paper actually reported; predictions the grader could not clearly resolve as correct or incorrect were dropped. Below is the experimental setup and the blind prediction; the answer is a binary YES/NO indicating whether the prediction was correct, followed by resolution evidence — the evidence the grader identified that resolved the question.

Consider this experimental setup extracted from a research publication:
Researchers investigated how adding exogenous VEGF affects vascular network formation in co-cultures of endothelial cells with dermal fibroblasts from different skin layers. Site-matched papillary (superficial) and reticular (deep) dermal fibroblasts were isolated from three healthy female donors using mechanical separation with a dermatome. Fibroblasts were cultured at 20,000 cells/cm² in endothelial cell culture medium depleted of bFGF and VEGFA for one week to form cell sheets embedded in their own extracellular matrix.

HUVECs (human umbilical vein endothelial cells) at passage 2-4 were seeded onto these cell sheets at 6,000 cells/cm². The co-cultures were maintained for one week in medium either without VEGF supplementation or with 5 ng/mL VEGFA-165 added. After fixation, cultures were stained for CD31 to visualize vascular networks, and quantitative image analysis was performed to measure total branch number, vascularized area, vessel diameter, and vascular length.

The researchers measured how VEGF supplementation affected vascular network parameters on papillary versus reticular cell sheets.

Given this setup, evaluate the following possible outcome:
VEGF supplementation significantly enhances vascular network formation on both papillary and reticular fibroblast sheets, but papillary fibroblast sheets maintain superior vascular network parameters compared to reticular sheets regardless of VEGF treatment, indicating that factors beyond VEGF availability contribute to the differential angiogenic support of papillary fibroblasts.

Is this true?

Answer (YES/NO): NO